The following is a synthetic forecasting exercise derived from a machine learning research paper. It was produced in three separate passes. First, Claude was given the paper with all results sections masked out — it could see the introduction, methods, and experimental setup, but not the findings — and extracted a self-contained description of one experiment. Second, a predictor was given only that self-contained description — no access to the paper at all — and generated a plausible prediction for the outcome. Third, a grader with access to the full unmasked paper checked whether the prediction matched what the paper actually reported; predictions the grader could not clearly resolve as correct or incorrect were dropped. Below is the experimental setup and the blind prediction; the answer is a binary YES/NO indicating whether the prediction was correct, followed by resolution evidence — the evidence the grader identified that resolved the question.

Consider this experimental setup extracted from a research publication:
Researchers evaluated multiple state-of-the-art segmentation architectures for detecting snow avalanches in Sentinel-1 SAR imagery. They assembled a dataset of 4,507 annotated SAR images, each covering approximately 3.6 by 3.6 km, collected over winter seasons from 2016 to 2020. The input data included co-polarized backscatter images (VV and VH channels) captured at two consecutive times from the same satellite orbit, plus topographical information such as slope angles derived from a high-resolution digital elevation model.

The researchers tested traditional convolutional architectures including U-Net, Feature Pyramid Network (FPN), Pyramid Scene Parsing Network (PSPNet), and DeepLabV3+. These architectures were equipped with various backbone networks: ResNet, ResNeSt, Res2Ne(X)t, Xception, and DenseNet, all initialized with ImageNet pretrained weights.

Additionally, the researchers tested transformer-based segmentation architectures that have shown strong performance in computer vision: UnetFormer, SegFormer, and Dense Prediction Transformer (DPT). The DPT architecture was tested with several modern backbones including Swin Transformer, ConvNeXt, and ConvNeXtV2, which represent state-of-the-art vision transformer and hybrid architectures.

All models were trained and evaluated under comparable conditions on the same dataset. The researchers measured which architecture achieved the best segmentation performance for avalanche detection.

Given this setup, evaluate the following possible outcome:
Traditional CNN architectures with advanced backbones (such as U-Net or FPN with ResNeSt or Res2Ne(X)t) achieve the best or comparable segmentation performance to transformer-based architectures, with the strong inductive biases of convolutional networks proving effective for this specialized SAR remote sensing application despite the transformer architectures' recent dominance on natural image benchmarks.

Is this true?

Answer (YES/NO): YES